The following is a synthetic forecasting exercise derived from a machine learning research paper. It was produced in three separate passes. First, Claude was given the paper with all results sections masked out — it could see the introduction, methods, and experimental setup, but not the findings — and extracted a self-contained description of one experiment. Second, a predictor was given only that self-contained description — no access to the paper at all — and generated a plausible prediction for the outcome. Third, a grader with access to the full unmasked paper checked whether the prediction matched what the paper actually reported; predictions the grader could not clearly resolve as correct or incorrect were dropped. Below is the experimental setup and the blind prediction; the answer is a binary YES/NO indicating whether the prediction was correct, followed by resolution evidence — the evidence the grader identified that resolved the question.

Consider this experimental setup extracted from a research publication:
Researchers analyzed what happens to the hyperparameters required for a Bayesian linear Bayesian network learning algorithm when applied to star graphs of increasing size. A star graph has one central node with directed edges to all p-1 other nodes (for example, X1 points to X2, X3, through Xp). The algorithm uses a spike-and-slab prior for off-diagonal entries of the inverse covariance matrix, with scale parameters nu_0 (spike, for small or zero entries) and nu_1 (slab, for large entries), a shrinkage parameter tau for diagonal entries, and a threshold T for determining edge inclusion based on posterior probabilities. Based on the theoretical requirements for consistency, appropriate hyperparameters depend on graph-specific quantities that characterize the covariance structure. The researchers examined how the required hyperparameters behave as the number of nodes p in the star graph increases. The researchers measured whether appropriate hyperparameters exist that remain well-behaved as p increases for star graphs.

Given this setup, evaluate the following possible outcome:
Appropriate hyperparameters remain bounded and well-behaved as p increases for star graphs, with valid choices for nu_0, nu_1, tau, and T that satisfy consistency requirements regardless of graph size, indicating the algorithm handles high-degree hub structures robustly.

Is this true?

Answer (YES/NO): NO